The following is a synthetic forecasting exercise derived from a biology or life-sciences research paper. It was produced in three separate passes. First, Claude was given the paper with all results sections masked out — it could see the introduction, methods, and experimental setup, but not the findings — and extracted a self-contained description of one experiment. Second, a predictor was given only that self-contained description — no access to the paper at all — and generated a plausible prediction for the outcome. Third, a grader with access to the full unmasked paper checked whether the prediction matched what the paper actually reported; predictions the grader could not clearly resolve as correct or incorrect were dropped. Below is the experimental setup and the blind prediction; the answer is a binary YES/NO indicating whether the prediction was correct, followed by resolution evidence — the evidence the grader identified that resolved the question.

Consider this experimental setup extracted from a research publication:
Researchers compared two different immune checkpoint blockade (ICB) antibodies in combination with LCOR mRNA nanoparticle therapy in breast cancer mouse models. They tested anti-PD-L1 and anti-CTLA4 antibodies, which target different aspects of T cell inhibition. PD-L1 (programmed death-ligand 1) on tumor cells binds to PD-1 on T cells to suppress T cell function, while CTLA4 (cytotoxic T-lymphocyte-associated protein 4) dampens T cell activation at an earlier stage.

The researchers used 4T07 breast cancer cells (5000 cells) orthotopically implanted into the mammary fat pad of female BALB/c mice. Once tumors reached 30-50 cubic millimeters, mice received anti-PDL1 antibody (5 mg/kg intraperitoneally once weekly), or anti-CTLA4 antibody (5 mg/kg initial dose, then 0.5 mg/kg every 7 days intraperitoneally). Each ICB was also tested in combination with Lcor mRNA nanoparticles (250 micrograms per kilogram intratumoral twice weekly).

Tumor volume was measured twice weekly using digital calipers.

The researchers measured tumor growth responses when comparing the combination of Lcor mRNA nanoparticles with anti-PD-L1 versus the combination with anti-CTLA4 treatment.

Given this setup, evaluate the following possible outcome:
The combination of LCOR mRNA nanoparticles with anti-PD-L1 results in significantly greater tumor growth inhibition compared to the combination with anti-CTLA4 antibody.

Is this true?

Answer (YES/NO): NO